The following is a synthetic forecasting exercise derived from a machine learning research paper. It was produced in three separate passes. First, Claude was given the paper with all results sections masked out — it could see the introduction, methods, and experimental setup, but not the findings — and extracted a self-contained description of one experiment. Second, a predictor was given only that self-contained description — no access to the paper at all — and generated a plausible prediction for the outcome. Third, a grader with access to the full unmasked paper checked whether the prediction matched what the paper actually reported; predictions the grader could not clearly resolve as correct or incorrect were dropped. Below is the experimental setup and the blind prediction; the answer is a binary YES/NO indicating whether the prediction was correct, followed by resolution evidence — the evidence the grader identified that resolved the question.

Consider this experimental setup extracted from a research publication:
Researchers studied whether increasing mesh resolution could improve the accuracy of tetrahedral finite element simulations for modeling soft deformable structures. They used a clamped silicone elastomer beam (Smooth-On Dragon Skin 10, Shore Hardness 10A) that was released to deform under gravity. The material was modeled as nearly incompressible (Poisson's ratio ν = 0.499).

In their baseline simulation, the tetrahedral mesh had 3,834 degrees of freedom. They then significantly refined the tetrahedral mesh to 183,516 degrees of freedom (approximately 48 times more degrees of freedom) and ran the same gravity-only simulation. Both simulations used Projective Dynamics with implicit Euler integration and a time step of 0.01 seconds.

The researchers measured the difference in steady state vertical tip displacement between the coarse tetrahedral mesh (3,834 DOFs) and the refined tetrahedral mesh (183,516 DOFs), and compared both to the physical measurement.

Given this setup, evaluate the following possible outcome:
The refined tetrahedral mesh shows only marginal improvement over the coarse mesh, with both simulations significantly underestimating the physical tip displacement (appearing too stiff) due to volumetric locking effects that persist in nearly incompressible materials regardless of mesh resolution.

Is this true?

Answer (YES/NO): YES